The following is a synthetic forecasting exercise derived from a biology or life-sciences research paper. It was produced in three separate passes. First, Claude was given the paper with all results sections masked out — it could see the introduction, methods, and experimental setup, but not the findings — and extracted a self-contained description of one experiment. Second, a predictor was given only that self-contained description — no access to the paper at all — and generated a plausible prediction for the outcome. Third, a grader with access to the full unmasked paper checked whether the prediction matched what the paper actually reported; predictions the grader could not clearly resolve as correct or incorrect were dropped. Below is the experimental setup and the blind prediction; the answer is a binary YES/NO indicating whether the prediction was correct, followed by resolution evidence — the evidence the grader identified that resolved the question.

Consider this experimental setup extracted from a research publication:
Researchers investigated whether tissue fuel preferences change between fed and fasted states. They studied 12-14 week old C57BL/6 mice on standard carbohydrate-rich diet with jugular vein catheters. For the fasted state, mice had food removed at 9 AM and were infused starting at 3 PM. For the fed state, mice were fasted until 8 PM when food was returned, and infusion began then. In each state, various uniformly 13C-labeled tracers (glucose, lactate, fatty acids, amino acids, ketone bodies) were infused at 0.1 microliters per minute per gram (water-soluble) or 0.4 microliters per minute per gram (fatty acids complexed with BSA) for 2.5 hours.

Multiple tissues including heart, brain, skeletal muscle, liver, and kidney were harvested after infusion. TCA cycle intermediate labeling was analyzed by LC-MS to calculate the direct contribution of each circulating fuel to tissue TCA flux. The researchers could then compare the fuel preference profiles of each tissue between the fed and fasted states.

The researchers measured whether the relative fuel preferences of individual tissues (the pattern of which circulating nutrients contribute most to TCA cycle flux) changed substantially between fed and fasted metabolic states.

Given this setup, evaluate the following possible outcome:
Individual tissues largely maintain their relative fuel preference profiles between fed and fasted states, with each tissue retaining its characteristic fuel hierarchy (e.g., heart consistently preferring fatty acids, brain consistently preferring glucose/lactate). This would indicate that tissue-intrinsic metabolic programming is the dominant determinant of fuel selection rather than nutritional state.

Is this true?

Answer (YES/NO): YES